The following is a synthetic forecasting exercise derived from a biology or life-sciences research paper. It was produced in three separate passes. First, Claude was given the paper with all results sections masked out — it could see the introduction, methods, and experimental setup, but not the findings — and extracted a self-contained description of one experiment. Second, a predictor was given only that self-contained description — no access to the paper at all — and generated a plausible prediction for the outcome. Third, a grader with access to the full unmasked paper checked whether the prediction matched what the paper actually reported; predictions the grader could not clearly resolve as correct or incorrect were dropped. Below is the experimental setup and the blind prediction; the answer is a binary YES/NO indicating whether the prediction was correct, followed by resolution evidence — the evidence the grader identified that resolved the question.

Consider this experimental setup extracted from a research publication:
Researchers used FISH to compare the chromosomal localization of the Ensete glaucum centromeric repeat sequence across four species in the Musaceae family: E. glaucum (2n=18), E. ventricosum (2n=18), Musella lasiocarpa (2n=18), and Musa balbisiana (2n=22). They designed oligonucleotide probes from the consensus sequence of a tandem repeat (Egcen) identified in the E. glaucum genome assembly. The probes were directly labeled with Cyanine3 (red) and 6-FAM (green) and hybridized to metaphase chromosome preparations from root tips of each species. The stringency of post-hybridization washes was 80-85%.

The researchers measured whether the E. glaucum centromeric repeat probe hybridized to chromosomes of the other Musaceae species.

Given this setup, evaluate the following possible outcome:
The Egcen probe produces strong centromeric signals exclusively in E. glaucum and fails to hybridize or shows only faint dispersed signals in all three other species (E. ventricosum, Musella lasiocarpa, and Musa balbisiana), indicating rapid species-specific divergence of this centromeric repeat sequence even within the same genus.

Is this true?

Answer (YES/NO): NO